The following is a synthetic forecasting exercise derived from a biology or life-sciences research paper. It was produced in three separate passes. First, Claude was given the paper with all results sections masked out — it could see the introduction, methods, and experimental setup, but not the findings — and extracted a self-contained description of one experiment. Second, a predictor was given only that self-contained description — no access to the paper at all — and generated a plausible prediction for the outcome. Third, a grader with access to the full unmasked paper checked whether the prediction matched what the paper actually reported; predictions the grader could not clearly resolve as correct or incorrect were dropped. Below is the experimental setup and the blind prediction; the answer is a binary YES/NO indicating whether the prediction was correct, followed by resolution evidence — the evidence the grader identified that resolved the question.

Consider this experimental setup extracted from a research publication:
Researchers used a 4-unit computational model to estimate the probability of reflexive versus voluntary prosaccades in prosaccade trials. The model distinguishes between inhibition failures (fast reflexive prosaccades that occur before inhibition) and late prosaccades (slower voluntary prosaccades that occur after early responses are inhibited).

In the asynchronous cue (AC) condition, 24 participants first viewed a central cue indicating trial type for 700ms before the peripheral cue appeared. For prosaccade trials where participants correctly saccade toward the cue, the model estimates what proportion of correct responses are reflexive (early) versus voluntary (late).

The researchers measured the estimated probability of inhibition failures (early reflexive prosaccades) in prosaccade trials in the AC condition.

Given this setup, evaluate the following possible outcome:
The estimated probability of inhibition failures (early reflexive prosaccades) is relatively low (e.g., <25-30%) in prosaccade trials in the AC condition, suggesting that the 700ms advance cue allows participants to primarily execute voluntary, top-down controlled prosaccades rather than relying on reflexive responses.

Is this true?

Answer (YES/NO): NO